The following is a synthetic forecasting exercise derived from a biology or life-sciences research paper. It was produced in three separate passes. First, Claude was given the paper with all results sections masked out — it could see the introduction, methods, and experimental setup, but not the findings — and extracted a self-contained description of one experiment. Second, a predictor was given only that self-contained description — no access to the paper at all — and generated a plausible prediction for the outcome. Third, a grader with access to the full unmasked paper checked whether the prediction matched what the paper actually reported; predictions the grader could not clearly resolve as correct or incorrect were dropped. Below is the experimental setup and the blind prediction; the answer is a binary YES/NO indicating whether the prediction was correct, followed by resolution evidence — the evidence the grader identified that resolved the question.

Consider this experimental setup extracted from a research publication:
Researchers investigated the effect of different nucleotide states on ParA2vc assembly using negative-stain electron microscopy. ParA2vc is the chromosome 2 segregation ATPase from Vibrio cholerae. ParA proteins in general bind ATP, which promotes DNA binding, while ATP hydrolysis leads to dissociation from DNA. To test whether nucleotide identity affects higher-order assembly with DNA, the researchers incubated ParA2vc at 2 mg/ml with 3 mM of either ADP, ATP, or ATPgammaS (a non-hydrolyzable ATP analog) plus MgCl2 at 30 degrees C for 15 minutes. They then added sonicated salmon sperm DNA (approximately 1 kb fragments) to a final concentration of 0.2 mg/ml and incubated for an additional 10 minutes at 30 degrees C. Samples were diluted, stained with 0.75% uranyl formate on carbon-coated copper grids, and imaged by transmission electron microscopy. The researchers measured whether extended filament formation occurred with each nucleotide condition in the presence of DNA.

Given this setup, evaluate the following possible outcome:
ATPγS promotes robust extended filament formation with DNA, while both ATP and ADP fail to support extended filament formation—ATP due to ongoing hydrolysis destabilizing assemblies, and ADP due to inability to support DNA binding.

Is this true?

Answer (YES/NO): NO